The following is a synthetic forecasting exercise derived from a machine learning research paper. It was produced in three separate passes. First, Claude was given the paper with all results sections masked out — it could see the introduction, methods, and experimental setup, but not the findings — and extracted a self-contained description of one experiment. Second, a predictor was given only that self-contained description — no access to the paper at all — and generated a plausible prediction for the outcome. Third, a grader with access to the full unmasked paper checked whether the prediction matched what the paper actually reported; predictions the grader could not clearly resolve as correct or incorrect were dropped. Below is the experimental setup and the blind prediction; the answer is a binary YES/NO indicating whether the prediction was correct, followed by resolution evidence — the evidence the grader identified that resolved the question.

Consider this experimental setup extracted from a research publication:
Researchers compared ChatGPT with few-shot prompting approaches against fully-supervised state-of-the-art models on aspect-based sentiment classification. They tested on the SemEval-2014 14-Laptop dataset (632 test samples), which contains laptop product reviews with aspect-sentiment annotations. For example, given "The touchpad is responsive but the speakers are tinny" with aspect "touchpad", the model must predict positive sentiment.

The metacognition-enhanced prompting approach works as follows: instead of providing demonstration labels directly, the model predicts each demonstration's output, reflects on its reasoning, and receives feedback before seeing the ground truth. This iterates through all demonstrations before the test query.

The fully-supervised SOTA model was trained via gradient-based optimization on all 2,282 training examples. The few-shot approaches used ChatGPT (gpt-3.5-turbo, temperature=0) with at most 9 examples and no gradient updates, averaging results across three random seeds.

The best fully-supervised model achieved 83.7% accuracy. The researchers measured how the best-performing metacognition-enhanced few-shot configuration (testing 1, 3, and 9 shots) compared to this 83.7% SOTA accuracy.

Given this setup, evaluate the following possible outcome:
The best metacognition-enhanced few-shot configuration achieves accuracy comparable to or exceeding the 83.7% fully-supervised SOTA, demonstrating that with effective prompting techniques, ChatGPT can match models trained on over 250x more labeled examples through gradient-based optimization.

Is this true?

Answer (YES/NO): NO